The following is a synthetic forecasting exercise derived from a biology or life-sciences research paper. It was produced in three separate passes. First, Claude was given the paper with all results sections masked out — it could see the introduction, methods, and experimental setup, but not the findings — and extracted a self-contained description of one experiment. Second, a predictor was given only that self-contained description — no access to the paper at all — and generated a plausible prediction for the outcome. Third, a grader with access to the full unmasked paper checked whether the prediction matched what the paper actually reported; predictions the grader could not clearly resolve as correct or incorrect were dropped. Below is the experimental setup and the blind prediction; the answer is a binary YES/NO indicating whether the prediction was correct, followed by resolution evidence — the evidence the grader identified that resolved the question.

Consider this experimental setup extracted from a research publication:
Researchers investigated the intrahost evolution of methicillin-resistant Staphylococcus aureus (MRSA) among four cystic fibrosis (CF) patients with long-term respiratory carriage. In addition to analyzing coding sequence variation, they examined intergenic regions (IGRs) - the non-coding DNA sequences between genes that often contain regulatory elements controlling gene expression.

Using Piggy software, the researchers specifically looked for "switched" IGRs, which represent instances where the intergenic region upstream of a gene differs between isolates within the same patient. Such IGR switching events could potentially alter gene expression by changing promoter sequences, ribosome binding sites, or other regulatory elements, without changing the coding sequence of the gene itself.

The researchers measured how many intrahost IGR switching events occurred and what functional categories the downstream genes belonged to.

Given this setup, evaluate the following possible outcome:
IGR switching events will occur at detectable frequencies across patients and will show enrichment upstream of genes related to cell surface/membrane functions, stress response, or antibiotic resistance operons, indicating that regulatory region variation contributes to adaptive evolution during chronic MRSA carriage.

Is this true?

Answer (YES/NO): NO